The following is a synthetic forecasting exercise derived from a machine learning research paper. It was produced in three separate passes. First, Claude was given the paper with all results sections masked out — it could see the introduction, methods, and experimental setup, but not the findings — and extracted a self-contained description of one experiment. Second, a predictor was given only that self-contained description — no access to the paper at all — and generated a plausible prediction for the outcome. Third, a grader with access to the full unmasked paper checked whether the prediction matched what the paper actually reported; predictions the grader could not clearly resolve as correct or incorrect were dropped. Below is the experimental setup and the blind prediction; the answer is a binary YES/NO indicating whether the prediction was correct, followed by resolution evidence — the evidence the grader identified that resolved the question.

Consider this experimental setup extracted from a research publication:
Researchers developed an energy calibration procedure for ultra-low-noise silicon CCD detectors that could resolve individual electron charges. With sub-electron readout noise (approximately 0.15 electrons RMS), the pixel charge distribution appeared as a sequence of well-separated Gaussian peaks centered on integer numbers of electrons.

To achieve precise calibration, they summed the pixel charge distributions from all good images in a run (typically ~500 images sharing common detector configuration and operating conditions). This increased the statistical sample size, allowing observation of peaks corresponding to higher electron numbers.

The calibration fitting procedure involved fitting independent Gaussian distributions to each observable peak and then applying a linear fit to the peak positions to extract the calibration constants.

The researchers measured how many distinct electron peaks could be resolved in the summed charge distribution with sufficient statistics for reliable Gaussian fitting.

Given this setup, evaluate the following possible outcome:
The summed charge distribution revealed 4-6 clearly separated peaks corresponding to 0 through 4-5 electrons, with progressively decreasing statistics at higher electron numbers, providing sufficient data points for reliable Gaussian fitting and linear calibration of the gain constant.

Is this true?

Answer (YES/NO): NO